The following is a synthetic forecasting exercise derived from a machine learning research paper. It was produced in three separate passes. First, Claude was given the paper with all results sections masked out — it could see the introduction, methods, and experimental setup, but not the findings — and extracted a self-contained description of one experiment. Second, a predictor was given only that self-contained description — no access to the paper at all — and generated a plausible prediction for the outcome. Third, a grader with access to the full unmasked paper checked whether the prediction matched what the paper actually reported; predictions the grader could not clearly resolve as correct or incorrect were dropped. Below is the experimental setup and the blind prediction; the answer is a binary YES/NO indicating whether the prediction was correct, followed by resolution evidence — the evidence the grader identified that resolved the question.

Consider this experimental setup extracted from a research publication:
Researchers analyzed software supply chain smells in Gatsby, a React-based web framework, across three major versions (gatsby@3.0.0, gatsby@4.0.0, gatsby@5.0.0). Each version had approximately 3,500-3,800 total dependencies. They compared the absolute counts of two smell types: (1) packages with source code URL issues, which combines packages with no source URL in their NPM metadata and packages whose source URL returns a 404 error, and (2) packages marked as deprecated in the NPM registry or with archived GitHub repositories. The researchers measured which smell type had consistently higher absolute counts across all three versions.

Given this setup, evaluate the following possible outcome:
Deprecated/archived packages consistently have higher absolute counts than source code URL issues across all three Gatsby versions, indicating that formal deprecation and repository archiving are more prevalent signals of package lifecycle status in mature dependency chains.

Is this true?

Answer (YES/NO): YES